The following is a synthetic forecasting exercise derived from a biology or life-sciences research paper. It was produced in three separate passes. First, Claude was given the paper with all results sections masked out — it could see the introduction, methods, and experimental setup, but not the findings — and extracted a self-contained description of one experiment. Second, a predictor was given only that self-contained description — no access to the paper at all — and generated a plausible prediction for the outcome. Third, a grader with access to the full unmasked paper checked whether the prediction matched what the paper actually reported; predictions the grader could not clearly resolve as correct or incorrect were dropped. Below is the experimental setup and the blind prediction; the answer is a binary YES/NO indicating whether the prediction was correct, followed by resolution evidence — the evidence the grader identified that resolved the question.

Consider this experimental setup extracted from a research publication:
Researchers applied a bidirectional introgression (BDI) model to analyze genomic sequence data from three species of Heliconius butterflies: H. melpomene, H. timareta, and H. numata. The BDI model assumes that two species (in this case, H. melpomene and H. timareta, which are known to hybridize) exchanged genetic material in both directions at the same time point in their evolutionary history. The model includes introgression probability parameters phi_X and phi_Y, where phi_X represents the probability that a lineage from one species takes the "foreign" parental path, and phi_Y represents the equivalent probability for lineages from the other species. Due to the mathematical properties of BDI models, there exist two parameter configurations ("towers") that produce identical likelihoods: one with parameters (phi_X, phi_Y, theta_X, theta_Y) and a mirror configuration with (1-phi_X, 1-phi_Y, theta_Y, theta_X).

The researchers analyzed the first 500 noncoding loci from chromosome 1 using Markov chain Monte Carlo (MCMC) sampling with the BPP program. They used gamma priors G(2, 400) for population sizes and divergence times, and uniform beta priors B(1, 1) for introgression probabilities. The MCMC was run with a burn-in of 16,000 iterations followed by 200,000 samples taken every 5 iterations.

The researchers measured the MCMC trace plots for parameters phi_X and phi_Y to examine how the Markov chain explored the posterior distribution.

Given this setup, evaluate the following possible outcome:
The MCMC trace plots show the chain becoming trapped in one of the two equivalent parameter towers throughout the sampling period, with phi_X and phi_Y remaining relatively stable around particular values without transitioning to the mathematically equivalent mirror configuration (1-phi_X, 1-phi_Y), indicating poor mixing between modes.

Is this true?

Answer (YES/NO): NO